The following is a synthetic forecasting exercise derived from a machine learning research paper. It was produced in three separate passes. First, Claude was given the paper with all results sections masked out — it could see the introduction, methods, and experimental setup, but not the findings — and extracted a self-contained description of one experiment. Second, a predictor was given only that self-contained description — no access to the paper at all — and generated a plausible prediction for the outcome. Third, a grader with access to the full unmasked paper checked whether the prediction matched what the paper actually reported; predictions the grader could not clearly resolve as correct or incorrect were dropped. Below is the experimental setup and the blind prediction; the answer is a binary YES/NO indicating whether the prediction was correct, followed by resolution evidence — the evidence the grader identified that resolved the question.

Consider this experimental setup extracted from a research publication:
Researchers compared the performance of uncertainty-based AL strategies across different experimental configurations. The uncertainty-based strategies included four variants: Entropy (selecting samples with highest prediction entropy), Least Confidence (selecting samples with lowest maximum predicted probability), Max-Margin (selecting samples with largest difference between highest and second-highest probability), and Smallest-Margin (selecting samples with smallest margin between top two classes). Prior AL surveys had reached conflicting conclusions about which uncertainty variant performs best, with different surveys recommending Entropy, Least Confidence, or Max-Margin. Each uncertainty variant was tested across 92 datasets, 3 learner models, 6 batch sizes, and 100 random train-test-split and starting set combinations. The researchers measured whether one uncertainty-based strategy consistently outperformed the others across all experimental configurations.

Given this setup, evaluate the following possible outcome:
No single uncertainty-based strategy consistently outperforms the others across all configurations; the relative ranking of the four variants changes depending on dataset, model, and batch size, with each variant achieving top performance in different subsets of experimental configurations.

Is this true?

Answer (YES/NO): NO